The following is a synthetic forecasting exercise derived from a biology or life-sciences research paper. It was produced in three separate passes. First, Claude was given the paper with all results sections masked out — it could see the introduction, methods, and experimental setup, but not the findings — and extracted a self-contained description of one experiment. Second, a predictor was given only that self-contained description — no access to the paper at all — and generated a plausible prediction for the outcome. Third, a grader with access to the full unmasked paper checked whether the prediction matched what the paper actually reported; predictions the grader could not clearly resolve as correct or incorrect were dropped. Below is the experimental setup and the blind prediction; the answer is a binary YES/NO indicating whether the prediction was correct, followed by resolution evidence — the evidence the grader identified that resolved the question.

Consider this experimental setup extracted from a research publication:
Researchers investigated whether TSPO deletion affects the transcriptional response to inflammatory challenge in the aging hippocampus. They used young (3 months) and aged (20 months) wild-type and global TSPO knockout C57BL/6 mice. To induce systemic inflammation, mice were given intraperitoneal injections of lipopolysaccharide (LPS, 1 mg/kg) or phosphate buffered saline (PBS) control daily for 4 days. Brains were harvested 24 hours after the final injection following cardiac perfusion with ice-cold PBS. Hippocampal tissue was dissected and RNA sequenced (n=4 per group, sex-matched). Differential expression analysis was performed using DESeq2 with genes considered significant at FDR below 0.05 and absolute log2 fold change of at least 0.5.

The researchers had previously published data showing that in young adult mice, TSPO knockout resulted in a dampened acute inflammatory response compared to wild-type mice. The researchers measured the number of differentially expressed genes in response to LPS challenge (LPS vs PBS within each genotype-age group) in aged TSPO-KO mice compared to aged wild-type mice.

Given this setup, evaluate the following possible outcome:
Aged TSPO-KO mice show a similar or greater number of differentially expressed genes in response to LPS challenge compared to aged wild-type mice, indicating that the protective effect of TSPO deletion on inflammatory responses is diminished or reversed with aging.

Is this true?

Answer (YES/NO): YES